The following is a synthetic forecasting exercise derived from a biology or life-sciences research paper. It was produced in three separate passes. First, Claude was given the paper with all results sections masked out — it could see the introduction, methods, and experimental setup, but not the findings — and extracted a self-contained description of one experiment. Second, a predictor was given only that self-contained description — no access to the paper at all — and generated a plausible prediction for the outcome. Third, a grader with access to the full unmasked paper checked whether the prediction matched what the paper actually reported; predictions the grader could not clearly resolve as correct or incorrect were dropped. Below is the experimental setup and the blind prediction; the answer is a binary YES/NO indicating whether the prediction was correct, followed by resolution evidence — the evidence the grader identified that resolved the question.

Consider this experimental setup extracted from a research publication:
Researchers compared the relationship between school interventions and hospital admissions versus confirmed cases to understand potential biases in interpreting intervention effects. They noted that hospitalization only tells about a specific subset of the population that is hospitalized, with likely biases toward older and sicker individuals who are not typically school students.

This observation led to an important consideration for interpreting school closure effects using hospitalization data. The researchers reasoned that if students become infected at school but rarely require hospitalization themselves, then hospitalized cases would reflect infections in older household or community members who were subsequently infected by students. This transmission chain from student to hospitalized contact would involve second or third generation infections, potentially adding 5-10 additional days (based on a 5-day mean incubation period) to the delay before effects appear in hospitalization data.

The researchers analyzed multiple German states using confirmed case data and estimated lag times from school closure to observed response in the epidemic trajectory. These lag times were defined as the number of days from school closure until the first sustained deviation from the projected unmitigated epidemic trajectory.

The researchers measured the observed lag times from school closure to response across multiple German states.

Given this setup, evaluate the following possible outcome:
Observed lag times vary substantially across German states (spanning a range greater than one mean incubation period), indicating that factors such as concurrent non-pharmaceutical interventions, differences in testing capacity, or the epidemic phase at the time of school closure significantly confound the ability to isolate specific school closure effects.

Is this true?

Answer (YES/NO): NO